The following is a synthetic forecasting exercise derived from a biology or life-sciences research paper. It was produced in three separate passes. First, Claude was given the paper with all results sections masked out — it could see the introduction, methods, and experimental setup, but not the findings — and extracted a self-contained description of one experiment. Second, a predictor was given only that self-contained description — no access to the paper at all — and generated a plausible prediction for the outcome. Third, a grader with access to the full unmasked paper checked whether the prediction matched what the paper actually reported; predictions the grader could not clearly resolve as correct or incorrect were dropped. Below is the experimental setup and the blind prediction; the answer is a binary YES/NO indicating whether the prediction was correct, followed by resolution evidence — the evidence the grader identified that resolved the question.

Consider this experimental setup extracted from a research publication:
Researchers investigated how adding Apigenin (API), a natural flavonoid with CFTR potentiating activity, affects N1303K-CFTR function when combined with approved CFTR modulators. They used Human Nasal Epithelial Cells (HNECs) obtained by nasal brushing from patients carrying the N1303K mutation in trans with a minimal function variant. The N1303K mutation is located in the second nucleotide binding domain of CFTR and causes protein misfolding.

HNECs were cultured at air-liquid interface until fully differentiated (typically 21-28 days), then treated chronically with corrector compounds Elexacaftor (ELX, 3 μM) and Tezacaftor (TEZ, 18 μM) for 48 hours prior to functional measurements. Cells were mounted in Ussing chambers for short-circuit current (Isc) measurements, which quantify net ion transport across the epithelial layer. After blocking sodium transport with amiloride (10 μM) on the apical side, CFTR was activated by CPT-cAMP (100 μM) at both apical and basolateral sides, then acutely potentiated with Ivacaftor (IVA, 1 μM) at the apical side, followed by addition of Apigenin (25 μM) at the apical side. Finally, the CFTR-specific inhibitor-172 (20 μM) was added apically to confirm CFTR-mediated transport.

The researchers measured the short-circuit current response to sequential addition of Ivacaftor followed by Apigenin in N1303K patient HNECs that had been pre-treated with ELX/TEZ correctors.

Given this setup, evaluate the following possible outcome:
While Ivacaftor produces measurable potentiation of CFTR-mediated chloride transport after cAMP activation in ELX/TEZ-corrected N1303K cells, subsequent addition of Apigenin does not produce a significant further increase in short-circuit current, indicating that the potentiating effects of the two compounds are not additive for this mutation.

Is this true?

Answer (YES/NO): NO